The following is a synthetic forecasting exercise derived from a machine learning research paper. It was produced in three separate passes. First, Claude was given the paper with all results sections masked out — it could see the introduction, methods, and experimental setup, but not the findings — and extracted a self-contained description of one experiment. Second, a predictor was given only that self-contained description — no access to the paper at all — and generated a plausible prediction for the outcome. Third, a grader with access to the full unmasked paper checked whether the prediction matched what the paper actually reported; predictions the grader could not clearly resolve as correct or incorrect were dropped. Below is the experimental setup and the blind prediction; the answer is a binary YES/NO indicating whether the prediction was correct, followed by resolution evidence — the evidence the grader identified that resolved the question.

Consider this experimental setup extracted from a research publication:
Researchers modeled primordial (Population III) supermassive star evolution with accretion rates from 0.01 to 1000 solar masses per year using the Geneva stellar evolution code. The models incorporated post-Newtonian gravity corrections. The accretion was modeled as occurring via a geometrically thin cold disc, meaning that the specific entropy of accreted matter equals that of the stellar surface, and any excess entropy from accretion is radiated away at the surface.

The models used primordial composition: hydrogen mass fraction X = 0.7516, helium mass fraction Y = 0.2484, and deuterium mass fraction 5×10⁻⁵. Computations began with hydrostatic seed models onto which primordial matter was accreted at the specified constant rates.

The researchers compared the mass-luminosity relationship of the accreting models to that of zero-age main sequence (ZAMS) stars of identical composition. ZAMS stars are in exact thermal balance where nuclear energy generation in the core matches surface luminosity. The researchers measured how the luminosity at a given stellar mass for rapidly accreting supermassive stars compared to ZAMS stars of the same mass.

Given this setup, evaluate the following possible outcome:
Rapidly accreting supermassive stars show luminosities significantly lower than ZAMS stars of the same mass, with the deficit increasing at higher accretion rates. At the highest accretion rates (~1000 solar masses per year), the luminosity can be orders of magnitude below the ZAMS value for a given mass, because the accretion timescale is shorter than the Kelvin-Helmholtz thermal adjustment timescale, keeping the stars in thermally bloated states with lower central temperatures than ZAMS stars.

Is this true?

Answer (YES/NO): NO